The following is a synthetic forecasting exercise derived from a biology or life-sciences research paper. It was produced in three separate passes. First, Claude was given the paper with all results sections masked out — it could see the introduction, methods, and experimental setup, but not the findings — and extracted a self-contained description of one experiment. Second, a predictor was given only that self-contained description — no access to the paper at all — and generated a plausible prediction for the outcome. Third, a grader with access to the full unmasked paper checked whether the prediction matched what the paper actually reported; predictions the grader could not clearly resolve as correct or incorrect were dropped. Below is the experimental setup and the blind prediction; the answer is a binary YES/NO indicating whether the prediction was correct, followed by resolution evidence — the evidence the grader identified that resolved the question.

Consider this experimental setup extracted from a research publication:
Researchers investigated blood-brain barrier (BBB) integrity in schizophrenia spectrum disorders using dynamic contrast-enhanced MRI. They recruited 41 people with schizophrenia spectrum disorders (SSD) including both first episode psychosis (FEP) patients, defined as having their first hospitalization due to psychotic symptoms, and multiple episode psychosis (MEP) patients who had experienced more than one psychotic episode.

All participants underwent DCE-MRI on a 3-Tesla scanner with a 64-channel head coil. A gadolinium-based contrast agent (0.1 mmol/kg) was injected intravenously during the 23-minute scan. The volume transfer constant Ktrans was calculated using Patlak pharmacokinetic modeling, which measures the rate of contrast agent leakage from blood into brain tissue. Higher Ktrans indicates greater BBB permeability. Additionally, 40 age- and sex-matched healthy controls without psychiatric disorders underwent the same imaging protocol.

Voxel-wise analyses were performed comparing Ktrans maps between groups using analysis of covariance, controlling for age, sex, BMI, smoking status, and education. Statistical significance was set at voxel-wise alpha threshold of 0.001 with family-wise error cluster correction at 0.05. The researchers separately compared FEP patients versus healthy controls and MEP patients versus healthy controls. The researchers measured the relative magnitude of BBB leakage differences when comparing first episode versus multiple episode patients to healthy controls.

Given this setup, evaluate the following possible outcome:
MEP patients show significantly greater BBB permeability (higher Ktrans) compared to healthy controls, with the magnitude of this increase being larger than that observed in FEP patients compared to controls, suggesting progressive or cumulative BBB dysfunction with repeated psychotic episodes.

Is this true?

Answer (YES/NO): NO